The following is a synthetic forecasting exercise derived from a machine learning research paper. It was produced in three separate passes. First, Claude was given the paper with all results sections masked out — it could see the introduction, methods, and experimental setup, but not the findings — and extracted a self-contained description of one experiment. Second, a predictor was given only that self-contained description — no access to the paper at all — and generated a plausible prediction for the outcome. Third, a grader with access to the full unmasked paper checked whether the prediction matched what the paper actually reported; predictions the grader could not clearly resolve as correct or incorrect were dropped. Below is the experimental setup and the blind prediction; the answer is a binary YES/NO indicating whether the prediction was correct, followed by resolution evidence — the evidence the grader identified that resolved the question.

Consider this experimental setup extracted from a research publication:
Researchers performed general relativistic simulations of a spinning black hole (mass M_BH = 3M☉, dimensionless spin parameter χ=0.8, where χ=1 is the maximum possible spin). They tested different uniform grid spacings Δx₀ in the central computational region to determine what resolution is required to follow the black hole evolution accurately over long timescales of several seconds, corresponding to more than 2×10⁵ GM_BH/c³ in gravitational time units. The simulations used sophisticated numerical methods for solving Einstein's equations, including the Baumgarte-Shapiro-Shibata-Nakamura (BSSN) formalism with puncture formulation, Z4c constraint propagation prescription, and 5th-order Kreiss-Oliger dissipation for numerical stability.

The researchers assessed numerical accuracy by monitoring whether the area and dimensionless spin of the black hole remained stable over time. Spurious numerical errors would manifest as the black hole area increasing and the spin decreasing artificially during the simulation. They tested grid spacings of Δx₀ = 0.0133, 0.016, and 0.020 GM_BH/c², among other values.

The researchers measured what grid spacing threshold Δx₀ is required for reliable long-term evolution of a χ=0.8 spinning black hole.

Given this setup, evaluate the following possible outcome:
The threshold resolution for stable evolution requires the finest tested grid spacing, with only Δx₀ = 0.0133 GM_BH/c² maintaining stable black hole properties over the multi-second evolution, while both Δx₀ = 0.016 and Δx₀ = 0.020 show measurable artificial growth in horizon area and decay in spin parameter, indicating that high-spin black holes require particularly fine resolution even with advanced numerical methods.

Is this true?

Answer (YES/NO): NO